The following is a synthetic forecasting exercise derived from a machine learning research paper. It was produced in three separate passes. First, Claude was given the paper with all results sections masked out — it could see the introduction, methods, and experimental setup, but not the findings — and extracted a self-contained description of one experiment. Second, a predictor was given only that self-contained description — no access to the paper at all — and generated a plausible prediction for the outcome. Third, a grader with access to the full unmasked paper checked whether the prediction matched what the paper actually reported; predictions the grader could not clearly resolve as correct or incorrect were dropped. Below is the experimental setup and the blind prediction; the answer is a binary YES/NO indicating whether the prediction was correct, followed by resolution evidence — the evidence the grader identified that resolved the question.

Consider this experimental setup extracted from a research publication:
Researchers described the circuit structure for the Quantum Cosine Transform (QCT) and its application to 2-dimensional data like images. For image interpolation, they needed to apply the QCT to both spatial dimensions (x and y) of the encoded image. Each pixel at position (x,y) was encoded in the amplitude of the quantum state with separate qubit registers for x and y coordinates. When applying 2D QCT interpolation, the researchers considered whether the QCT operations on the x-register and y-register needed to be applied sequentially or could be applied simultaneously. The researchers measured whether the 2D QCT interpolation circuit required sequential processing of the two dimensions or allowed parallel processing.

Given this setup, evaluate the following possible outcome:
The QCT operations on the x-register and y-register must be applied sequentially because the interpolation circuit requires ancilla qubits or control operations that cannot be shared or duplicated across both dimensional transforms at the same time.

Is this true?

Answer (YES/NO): NO